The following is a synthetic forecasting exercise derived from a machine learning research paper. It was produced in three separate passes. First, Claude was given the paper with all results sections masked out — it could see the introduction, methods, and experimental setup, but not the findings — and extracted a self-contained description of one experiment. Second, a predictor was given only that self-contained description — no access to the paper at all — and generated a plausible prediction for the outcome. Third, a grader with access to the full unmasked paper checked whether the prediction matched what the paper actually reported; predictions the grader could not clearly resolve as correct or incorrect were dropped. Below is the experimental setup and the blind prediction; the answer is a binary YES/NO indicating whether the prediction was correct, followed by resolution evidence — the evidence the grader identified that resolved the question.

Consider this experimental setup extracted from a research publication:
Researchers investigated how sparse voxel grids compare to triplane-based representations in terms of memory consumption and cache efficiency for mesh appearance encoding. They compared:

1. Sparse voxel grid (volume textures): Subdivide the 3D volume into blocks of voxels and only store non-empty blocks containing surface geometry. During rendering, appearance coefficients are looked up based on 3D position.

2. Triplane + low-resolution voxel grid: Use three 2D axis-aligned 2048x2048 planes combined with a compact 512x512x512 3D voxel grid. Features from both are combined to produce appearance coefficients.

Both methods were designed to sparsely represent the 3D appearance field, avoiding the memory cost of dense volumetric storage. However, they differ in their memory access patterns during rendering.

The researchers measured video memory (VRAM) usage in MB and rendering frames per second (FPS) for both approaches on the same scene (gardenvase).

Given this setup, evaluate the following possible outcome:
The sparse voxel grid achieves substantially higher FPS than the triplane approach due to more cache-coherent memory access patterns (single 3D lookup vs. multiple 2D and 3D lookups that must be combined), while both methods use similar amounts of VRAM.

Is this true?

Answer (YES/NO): NO